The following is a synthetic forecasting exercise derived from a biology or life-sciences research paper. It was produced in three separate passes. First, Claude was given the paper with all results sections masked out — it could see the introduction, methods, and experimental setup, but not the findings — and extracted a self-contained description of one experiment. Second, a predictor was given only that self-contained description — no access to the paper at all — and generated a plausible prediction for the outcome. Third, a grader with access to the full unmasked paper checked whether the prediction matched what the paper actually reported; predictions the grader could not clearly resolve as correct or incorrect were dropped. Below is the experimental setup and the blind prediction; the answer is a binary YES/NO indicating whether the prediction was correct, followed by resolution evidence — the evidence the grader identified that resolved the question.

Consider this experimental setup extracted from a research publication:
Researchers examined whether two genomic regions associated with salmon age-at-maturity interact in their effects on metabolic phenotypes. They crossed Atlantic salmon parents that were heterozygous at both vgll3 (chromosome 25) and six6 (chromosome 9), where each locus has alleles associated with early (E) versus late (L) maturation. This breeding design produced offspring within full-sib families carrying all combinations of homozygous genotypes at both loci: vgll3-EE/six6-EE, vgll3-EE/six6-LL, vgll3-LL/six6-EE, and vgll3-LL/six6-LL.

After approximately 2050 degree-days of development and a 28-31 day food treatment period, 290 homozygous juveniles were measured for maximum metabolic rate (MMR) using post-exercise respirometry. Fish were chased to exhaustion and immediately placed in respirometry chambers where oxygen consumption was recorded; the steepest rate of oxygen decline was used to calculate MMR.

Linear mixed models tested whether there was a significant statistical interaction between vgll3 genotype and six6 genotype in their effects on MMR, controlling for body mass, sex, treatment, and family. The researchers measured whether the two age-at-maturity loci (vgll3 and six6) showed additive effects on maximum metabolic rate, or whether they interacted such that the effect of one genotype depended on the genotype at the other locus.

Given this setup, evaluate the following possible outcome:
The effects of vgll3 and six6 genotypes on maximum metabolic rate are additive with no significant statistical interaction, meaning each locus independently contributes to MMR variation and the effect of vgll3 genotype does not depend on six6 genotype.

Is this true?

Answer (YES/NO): NO